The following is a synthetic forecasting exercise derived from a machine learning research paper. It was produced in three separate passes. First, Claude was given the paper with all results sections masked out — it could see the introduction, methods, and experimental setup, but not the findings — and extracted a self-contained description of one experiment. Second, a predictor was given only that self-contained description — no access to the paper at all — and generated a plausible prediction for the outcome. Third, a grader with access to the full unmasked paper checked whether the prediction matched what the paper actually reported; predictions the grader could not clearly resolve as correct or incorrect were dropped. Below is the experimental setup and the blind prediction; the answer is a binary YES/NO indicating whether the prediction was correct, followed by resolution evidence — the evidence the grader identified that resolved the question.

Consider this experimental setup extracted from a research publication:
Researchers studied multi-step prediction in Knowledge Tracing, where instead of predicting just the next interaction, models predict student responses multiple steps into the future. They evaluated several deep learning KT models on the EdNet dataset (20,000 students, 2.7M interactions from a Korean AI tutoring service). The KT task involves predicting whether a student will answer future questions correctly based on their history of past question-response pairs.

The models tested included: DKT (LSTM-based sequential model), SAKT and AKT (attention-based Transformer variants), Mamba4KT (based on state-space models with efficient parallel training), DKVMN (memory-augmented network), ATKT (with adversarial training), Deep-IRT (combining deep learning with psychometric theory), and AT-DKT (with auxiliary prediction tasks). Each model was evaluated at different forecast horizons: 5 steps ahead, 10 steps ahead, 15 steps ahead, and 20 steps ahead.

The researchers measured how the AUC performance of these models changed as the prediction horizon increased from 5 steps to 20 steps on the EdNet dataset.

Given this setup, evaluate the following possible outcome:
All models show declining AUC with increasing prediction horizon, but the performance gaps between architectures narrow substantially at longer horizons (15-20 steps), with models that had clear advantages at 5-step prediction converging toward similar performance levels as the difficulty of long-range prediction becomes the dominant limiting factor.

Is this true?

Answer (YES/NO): NO